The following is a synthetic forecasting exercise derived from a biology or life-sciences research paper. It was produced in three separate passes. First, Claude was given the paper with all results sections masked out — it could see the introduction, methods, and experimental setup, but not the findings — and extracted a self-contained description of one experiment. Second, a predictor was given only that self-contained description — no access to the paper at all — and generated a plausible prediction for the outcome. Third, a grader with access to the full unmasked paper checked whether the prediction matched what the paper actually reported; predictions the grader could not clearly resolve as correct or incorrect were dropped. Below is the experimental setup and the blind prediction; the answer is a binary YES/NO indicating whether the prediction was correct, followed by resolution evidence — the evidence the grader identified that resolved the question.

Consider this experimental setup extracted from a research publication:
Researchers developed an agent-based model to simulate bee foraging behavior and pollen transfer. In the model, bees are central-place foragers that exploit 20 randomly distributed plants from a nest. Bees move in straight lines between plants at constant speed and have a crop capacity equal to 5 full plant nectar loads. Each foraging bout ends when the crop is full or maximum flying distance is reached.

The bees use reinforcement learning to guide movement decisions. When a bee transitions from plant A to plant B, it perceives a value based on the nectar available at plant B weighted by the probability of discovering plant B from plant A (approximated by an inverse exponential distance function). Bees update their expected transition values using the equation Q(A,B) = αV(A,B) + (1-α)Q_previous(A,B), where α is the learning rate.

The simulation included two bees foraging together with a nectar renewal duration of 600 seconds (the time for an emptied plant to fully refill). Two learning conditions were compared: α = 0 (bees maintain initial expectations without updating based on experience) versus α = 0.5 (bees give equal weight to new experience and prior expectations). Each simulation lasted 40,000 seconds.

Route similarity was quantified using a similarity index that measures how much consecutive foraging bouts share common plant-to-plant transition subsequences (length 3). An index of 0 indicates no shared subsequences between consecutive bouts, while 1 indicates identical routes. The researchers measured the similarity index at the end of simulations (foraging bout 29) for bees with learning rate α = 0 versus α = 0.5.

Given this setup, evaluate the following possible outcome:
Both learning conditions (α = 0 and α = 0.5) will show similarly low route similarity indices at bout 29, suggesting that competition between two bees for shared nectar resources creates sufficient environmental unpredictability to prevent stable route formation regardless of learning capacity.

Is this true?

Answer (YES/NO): NO